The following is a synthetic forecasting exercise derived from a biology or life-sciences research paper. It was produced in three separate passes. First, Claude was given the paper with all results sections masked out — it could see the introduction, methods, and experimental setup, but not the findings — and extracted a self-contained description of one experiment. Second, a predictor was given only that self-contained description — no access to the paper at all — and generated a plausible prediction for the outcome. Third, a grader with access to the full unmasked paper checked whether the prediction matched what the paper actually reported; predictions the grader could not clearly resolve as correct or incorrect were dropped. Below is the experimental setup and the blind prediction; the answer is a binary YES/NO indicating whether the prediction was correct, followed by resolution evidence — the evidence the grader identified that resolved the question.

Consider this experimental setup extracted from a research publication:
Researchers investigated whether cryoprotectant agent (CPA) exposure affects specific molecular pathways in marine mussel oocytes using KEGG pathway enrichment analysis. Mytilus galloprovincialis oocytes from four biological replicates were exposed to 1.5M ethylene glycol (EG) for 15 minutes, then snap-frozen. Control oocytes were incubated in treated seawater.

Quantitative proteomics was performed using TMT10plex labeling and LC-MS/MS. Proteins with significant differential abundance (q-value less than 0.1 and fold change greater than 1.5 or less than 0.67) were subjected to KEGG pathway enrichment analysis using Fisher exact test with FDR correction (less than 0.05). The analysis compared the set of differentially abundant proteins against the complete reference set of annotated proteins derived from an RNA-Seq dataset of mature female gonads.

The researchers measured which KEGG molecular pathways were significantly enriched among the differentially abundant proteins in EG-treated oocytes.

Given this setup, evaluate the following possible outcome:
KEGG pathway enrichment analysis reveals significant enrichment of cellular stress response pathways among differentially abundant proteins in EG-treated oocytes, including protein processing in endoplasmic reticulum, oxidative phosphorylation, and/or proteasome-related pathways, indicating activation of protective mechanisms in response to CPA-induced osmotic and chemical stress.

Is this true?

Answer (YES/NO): NO